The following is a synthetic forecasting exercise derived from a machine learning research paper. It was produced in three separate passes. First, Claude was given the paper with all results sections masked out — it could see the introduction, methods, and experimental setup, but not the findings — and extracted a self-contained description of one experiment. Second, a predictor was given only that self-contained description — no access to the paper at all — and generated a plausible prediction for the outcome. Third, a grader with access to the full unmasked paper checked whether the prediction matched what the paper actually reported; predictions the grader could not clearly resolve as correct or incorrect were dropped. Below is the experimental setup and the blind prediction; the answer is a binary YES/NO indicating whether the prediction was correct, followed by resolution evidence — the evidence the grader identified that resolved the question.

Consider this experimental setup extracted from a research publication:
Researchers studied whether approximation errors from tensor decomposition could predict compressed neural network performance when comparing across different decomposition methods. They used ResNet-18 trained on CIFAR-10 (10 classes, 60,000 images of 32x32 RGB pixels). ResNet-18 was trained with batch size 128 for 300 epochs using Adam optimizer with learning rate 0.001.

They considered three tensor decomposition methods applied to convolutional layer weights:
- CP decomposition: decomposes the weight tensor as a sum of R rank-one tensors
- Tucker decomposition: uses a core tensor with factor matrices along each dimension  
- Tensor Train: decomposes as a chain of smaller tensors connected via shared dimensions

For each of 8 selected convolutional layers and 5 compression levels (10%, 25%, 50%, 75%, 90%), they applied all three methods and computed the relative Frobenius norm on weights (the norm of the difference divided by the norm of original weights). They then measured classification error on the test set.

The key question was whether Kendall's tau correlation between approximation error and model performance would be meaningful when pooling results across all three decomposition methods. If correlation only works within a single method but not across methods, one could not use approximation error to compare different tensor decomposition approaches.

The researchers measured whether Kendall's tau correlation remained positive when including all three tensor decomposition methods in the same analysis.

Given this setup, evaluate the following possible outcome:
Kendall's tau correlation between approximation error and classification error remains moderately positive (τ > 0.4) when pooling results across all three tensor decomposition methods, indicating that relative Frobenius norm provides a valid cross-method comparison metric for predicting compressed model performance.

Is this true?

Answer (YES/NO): YES